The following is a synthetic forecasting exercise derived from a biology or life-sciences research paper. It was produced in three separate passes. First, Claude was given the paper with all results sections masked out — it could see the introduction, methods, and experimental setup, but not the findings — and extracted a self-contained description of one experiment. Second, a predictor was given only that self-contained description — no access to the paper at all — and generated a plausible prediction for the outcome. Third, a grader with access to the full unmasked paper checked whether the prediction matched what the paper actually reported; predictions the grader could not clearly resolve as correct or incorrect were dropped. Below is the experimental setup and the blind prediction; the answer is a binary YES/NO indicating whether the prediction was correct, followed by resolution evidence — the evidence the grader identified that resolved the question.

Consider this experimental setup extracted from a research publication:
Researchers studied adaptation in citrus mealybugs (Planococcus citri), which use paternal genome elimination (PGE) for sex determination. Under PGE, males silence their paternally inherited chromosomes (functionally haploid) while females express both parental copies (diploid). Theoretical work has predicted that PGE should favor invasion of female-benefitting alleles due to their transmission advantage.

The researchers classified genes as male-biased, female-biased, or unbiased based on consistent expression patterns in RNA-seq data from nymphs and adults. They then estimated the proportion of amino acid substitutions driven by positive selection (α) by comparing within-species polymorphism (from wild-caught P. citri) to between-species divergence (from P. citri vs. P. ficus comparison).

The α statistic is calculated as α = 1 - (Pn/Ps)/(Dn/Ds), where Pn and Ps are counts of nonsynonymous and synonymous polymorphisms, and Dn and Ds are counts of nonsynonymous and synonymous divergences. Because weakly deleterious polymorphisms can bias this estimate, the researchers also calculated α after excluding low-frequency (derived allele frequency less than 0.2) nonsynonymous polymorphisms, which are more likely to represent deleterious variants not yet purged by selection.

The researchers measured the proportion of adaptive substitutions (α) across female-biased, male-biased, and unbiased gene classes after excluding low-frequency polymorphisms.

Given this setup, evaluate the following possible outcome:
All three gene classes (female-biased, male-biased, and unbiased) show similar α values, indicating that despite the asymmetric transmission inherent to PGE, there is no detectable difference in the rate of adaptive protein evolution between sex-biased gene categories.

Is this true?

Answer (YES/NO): NO